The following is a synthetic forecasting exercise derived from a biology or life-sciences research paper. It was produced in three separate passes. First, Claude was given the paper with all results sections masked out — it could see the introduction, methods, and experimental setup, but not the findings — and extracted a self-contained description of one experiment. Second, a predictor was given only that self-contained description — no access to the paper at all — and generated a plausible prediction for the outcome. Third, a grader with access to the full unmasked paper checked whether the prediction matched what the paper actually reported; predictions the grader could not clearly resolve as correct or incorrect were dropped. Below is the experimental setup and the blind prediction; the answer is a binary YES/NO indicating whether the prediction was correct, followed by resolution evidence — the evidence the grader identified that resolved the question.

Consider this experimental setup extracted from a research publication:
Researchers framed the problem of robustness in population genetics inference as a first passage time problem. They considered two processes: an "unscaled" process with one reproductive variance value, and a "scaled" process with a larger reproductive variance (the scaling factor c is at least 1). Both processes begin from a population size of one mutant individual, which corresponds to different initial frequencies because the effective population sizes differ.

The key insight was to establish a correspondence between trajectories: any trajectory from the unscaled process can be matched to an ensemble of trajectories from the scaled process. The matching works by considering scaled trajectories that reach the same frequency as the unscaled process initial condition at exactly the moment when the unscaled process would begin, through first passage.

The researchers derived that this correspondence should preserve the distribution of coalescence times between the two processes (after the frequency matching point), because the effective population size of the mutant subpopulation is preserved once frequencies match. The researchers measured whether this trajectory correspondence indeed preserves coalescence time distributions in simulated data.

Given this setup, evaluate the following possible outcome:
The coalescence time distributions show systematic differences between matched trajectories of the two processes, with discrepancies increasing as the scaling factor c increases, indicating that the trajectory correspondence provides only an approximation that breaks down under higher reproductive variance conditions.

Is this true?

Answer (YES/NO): NO